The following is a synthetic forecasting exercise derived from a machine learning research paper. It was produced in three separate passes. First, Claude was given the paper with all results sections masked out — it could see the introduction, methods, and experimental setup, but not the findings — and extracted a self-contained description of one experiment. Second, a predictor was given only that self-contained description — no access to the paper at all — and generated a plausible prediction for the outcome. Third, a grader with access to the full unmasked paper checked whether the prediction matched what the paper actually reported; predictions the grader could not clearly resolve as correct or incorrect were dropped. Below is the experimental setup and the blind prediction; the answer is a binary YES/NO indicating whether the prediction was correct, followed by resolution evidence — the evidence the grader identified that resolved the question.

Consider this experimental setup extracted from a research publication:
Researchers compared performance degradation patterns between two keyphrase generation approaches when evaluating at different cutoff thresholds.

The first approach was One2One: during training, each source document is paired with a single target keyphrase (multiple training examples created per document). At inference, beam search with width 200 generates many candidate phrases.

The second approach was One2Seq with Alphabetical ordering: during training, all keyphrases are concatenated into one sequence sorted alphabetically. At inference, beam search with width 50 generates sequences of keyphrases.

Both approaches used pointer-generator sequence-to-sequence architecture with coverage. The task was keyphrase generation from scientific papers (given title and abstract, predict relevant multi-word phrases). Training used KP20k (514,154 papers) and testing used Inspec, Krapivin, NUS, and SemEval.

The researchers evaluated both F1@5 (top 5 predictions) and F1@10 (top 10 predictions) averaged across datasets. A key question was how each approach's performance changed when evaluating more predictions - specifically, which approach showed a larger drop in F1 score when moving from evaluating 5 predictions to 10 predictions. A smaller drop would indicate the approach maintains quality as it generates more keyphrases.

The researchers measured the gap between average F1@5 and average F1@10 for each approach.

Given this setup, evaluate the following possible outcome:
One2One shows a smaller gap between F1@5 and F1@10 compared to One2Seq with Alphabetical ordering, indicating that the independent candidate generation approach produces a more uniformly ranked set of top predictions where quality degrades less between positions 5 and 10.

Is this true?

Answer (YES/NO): YES